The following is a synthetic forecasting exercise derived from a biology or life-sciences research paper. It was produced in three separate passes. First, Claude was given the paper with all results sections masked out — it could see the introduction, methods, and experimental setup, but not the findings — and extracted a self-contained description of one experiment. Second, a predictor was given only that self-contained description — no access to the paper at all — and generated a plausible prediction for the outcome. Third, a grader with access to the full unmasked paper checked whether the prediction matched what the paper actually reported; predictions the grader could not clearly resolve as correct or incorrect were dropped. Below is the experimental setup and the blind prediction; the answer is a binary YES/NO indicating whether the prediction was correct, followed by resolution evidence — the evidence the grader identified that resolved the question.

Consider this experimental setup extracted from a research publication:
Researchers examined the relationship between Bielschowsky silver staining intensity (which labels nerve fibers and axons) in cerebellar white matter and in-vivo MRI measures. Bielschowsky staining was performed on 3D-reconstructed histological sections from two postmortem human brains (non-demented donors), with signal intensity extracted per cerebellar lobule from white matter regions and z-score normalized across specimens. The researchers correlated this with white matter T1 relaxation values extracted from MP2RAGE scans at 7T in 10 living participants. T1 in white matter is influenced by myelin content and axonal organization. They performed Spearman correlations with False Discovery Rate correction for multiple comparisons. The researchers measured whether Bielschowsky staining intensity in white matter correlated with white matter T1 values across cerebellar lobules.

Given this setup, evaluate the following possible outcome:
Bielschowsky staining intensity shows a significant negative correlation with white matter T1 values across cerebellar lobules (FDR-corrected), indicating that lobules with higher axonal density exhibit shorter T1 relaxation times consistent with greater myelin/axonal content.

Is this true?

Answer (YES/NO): NO